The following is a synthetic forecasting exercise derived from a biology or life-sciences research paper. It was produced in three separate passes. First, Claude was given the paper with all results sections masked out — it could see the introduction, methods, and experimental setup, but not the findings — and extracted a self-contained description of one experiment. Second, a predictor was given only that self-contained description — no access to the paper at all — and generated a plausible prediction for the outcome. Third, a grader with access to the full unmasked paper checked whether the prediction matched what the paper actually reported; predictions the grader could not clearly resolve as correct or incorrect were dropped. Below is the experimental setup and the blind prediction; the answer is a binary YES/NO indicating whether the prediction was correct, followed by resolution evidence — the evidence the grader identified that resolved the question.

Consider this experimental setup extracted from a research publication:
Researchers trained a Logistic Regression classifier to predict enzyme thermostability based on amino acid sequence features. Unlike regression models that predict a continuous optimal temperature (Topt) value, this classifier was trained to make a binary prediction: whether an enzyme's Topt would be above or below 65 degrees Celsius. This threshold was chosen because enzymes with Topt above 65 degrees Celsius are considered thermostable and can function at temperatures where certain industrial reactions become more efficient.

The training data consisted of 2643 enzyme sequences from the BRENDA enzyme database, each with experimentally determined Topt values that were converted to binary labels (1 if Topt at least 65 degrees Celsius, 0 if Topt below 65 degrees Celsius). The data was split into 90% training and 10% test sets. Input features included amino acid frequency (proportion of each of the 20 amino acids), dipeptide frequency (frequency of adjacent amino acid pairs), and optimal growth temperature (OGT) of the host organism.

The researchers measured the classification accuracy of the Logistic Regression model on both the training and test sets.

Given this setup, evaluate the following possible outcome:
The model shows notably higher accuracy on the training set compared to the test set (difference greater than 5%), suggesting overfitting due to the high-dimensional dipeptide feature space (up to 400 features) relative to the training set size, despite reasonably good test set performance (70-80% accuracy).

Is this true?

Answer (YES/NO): NO